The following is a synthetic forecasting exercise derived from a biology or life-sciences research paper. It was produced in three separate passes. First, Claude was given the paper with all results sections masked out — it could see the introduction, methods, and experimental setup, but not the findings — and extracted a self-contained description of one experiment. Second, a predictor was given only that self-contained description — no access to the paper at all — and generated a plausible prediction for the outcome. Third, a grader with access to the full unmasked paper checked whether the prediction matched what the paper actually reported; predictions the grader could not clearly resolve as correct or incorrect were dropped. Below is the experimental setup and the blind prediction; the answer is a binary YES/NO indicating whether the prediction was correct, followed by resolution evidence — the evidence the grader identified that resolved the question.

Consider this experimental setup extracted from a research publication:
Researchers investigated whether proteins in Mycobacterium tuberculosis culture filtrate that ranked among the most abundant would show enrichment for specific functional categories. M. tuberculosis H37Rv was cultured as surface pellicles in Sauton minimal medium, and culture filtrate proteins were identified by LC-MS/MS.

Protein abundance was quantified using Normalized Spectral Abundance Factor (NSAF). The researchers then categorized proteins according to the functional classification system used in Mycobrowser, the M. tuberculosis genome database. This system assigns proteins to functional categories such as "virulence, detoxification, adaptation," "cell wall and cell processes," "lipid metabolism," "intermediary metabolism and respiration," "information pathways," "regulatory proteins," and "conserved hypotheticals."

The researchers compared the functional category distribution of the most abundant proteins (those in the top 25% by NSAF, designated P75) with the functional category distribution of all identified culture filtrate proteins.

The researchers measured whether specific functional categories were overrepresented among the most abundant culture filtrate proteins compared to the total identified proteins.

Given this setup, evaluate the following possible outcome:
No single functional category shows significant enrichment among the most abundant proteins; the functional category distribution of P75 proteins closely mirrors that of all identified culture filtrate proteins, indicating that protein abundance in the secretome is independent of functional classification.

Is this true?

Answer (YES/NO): NO